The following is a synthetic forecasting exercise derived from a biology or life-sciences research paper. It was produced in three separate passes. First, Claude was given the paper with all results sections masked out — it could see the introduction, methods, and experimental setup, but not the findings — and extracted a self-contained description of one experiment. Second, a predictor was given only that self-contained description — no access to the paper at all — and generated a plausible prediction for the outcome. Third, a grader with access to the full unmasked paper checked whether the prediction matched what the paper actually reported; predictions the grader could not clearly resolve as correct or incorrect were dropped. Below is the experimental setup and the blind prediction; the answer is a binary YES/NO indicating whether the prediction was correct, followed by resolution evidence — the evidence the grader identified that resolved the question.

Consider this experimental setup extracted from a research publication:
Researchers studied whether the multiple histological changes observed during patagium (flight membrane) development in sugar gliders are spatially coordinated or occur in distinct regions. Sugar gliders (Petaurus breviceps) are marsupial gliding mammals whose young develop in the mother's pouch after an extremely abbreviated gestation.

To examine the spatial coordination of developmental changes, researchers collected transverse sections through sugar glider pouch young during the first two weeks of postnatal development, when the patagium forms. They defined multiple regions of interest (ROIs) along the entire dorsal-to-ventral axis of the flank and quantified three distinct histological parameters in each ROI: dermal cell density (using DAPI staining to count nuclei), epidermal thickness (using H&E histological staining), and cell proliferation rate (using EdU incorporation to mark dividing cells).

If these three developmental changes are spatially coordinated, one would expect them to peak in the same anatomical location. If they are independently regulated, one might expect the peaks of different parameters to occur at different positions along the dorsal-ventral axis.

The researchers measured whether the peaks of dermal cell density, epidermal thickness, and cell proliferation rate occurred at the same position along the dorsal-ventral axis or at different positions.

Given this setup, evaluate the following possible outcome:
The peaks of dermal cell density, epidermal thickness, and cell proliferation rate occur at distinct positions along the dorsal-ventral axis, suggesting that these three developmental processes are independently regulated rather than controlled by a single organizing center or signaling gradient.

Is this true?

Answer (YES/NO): NO